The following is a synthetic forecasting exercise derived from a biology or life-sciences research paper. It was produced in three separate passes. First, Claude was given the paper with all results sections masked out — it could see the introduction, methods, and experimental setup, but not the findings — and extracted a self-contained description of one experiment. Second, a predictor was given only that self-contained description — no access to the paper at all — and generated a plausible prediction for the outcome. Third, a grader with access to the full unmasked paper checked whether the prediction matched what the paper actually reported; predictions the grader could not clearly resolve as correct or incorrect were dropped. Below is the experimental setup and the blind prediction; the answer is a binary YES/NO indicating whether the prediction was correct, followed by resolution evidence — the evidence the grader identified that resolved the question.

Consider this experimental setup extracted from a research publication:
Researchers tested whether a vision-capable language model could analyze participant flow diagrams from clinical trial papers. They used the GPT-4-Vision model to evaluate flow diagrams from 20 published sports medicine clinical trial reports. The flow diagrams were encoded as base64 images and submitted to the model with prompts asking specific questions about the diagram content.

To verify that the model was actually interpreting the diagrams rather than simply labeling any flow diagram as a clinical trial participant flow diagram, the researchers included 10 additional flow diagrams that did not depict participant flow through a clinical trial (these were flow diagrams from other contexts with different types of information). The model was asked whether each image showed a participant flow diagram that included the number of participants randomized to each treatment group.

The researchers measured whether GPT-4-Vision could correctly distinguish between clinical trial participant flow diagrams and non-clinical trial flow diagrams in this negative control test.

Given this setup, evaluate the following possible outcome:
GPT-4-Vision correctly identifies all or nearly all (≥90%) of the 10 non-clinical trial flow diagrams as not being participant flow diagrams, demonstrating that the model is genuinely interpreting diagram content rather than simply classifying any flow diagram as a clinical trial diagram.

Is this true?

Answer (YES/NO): YES